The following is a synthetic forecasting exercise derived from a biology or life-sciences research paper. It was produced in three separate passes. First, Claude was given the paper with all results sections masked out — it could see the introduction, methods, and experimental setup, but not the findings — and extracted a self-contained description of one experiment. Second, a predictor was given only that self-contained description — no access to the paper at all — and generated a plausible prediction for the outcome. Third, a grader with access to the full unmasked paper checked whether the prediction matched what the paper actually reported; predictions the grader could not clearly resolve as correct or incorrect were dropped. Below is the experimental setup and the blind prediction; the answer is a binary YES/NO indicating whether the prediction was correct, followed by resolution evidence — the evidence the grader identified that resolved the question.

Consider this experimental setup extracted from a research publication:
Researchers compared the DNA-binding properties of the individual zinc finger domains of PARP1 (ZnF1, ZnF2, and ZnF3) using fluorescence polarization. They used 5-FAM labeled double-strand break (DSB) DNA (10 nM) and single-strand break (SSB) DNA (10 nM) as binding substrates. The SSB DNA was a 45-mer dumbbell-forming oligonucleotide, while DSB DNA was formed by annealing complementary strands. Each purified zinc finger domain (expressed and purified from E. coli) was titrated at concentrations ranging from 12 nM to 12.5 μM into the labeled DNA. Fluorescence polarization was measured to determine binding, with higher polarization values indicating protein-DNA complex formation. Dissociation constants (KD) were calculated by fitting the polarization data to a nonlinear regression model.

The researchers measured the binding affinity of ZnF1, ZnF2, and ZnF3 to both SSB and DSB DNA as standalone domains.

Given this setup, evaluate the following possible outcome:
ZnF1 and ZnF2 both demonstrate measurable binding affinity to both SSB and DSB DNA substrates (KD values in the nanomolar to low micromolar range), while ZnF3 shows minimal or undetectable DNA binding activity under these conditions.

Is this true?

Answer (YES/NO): YES